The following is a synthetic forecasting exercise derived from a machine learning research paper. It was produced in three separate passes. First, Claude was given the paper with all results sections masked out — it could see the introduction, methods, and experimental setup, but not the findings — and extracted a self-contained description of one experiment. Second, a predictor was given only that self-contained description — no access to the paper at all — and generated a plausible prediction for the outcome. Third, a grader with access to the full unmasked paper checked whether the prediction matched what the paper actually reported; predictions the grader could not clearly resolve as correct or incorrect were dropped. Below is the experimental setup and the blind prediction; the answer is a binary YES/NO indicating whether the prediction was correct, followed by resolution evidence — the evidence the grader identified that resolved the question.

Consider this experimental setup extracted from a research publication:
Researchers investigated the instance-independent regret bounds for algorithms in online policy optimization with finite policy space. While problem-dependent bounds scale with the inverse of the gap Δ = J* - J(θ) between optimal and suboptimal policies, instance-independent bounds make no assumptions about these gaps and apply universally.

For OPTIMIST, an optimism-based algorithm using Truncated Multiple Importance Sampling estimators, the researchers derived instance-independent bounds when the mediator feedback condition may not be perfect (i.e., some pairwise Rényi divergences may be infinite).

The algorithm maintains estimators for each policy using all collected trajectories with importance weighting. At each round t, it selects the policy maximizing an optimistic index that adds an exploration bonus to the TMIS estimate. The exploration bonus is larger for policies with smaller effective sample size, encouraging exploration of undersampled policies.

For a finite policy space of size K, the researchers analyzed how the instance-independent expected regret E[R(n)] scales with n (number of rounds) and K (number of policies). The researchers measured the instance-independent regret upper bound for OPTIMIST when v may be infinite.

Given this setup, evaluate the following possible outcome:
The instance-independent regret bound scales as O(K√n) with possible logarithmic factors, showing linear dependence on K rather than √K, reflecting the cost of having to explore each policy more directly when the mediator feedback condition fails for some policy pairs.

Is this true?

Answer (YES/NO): NO